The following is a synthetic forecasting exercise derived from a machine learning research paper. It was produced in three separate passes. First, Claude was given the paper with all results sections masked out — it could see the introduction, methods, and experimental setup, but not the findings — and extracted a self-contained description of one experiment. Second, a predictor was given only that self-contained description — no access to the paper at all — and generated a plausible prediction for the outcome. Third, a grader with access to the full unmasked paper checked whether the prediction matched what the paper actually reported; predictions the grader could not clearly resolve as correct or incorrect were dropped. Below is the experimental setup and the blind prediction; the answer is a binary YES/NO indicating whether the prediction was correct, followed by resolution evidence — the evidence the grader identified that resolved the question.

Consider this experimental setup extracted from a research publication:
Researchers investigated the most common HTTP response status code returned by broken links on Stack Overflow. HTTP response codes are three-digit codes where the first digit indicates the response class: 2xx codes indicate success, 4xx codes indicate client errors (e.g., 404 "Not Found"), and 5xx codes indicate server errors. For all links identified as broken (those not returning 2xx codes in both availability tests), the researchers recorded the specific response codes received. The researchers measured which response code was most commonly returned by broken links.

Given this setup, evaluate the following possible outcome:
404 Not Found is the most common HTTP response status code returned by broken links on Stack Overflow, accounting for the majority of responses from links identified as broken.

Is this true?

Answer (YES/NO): YES